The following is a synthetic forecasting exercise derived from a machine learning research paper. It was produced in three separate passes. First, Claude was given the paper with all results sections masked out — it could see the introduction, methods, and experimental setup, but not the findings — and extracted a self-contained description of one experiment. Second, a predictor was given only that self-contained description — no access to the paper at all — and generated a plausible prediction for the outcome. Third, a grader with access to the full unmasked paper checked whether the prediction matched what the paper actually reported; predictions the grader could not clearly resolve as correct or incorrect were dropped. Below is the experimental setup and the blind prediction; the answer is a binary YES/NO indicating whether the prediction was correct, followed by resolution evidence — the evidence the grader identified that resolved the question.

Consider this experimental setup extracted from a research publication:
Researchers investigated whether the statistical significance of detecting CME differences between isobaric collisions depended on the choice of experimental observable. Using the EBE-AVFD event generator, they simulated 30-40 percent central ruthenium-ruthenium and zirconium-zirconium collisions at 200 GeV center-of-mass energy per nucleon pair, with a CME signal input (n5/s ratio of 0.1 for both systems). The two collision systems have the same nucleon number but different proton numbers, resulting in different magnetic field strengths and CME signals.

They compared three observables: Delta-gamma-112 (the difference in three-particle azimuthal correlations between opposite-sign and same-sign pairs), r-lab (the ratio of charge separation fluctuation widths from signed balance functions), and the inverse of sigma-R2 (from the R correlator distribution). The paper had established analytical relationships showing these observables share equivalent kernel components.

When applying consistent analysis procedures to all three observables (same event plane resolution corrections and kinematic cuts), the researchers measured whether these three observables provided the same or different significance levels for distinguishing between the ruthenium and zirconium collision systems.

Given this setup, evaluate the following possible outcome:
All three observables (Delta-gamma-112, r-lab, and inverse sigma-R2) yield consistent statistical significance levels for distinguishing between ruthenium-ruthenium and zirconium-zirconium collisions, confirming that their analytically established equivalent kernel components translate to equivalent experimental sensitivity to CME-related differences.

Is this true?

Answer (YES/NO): YES